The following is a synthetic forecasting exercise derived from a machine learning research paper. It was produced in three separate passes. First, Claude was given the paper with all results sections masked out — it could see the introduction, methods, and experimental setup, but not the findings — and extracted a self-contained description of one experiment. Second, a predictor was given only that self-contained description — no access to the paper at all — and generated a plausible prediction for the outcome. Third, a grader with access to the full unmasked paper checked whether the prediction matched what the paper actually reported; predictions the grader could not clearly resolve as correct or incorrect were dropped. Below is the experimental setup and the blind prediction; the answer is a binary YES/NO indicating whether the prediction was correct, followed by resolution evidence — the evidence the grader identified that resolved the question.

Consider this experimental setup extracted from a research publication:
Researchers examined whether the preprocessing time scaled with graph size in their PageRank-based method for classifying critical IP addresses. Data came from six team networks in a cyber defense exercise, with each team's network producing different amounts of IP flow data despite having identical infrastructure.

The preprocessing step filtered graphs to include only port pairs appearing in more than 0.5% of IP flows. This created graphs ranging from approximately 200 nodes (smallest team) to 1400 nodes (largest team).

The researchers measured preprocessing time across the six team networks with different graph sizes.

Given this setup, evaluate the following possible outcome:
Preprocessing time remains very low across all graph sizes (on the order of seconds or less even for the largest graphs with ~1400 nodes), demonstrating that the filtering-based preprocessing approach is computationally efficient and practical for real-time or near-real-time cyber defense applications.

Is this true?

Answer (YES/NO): YES